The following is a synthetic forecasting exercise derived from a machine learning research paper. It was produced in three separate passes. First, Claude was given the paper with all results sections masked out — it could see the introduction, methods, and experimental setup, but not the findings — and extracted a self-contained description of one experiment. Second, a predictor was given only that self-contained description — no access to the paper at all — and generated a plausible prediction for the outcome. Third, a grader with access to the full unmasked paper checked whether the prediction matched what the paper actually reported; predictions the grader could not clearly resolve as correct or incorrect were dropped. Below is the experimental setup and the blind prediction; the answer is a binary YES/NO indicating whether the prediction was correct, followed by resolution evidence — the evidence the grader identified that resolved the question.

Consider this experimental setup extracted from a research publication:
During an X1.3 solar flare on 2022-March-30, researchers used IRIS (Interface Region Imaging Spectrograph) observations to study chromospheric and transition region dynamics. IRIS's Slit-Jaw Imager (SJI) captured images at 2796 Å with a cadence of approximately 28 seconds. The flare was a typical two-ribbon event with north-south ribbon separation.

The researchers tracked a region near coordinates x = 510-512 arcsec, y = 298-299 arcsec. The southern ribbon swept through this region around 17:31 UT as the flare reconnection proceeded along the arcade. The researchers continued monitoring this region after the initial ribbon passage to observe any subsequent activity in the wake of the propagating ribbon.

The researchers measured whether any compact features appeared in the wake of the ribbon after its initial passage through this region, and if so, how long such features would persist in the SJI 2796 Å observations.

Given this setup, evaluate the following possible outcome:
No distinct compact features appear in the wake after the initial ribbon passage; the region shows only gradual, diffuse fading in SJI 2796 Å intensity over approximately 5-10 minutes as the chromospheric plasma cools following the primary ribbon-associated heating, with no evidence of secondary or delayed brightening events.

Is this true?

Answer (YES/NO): NO